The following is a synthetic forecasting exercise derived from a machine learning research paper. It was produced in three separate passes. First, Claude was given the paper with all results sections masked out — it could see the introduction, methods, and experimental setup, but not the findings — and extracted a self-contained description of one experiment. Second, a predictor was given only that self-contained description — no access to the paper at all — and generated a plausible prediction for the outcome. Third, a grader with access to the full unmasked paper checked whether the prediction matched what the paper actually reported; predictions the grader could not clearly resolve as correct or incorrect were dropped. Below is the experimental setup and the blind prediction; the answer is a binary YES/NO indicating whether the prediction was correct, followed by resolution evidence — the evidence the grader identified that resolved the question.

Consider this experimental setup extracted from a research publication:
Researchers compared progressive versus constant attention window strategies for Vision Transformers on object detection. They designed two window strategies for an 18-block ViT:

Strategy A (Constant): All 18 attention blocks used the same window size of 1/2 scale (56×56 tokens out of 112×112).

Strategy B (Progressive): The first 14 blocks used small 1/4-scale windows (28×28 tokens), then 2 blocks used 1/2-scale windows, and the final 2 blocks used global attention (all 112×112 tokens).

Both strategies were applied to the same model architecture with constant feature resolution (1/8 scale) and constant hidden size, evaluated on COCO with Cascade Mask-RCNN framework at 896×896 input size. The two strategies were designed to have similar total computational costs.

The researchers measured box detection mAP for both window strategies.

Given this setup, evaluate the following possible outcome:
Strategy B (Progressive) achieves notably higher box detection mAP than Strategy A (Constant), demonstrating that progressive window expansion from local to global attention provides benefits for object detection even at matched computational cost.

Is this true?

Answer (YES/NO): NO